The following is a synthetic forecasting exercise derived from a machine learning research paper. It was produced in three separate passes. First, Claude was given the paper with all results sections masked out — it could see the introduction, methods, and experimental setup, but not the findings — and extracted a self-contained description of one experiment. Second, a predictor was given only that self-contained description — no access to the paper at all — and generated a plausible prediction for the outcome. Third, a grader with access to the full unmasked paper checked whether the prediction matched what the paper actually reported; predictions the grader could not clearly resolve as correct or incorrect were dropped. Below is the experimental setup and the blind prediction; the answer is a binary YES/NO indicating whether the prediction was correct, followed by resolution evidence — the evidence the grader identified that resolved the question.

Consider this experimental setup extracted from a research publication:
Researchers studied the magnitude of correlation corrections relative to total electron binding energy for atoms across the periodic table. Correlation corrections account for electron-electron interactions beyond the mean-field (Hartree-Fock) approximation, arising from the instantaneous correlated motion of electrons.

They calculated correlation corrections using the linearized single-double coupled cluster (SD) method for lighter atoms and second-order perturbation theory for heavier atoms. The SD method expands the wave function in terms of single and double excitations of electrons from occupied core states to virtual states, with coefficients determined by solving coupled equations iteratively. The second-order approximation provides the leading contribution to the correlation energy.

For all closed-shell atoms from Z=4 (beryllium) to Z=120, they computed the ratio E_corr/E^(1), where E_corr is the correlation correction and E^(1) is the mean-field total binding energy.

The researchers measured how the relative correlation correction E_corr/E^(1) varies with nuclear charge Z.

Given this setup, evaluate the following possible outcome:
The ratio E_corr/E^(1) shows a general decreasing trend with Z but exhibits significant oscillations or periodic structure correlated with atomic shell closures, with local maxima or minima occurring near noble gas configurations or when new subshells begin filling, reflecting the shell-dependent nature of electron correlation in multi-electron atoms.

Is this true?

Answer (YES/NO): NO